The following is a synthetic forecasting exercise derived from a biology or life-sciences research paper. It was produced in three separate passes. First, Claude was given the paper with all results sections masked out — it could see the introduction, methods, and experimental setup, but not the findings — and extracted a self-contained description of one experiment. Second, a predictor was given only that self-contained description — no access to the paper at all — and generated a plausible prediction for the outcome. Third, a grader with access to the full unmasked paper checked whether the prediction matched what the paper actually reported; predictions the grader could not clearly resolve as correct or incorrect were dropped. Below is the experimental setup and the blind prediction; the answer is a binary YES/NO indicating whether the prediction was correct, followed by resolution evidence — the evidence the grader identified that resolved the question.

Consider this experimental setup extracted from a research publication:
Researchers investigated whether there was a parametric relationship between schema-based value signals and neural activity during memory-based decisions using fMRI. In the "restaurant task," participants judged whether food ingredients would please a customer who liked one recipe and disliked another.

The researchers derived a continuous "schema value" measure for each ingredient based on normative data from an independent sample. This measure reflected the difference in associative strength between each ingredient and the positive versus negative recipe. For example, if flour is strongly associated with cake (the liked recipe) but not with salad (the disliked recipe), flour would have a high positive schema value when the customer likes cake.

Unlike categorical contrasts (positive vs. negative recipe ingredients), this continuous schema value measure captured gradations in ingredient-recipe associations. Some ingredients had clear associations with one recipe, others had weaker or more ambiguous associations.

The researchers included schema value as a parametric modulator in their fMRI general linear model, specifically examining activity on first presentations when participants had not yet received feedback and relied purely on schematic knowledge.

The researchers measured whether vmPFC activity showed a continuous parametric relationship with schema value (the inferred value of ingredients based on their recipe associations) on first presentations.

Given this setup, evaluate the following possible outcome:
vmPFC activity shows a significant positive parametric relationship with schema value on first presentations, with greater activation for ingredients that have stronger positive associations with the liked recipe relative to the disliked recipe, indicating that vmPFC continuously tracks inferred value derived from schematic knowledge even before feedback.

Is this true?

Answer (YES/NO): NO